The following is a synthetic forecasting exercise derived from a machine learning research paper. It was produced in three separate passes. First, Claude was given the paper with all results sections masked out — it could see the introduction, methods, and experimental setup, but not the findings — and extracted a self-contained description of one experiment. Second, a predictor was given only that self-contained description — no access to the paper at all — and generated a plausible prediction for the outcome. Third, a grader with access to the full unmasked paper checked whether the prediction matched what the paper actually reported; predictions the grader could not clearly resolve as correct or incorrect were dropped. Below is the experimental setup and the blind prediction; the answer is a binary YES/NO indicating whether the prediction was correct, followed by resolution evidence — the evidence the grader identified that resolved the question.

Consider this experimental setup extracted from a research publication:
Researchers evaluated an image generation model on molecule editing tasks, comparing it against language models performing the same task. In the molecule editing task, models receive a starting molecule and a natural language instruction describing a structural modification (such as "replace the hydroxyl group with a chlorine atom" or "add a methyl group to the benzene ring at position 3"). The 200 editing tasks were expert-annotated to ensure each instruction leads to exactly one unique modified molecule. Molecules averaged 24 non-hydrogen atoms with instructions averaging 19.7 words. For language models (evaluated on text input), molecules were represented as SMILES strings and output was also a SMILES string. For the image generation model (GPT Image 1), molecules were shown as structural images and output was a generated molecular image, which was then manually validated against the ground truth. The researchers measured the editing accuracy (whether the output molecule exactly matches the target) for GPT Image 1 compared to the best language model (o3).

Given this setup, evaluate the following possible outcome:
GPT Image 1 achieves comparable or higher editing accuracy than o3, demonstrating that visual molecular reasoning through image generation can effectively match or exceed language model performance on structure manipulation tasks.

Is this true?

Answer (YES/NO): NO